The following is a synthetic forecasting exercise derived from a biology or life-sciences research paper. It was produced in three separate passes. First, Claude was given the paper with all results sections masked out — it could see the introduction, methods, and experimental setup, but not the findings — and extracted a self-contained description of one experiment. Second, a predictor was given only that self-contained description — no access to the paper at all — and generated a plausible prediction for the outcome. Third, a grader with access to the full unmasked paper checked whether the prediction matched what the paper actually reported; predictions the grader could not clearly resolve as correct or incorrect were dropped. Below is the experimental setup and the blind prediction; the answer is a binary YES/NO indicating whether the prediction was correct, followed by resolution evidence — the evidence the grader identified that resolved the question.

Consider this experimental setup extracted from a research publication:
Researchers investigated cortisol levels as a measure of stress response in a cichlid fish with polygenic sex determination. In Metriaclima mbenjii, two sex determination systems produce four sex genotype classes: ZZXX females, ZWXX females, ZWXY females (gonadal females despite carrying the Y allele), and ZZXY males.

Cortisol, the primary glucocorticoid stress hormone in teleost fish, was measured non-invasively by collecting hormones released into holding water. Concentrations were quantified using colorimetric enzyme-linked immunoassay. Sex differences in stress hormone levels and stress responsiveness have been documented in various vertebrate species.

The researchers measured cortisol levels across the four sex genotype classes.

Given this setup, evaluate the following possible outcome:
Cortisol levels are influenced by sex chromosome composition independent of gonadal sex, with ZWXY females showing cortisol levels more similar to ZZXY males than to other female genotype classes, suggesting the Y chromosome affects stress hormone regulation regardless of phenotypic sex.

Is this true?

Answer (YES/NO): NO